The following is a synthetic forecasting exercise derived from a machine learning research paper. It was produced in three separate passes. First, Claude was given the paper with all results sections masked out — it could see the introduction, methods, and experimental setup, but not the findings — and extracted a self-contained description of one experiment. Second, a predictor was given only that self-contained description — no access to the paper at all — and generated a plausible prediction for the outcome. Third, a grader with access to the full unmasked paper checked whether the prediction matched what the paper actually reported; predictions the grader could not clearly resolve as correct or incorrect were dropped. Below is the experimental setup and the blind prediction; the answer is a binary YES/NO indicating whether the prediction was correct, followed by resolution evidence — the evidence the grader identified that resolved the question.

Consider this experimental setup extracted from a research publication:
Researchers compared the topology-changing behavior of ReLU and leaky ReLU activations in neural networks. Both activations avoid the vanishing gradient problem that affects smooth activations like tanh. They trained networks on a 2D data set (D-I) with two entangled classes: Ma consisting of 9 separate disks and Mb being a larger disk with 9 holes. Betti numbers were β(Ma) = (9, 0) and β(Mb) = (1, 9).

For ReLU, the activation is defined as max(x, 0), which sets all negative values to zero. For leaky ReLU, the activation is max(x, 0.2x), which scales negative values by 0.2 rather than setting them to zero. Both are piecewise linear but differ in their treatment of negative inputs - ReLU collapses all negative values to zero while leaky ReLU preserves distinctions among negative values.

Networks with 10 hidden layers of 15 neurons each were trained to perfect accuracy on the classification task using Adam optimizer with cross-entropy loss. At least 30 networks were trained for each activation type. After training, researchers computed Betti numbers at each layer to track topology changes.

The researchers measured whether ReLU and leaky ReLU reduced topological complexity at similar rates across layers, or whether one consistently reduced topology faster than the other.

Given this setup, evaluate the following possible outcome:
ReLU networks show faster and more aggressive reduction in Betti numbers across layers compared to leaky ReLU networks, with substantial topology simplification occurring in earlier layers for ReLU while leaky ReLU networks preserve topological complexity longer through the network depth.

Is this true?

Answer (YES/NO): YES